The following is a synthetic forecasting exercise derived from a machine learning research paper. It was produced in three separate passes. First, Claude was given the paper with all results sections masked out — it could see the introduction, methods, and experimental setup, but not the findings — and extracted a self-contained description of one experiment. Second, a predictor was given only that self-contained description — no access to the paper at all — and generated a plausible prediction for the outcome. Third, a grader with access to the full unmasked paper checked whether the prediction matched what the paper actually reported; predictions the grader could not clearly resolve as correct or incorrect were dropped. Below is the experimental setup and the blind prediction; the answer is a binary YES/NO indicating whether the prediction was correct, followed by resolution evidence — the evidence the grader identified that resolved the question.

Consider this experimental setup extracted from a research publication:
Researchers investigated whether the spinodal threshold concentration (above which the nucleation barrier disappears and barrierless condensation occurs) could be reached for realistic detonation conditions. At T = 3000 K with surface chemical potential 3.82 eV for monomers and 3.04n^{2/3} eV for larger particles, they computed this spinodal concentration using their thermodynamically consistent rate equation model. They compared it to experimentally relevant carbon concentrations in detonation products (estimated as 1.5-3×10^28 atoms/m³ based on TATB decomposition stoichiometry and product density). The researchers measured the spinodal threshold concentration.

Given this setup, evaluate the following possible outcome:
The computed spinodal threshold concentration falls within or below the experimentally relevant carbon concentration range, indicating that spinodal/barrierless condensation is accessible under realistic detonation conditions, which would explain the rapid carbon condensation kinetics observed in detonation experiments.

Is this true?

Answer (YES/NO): NO